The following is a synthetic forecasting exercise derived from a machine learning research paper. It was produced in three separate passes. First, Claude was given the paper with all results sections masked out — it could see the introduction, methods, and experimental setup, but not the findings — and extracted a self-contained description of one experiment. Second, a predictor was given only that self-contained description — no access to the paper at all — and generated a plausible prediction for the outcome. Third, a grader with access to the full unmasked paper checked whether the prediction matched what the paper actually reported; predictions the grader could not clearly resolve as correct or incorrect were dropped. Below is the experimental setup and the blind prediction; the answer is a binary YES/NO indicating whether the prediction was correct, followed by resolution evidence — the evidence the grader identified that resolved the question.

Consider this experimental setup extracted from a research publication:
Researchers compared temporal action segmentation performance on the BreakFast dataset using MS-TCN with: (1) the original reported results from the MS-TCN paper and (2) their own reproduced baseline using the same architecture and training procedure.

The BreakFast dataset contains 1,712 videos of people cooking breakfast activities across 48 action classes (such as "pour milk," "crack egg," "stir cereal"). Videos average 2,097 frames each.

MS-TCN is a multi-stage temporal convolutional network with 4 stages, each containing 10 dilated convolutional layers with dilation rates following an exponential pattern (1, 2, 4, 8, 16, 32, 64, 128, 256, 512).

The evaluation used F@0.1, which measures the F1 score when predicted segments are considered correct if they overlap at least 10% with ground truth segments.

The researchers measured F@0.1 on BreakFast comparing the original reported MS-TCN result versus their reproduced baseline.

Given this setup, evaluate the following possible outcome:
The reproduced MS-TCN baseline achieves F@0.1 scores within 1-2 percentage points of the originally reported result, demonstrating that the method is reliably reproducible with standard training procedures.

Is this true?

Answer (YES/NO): NO